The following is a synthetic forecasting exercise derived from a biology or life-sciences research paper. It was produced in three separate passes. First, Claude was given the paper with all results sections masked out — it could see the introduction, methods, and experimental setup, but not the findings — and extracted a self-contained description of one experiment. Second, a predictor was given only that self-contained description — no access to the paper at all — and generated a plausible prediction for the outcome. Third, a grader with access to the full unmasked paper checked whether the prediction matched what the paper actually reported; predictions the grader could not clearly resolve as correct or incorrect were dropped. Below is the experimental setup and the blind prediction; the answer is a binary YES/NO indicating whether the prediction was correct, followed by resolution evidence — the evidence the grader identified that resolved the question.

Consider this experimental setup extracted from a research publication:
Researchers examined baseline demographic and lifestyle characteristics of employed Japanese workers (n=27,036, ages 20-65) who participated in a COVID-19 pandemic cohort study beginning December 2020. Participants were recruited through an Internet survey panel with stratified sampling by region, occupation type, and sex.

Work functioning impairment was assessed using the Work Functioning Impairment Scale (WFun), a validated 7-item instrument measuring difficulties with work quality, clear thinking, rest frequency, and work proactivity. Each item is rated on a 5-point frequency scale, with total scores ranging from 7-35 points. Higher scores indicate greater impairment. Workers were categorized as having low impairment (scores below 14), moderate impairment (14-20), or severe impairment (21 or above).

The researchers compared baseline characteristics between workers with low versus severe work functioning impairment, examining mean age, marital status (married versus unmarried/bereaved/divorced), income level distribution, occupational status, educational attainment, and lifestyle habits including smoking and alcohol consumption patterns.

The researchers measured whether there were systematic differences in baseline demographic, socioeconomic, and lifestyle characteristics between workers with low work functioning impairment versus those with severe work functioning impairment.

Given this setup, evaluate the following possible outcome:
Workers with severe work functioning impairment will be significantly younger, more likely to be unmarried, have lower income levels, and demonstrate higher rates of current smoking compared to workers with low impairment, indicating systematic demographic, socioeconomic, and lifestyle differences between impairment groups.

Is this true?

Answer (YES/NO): NO